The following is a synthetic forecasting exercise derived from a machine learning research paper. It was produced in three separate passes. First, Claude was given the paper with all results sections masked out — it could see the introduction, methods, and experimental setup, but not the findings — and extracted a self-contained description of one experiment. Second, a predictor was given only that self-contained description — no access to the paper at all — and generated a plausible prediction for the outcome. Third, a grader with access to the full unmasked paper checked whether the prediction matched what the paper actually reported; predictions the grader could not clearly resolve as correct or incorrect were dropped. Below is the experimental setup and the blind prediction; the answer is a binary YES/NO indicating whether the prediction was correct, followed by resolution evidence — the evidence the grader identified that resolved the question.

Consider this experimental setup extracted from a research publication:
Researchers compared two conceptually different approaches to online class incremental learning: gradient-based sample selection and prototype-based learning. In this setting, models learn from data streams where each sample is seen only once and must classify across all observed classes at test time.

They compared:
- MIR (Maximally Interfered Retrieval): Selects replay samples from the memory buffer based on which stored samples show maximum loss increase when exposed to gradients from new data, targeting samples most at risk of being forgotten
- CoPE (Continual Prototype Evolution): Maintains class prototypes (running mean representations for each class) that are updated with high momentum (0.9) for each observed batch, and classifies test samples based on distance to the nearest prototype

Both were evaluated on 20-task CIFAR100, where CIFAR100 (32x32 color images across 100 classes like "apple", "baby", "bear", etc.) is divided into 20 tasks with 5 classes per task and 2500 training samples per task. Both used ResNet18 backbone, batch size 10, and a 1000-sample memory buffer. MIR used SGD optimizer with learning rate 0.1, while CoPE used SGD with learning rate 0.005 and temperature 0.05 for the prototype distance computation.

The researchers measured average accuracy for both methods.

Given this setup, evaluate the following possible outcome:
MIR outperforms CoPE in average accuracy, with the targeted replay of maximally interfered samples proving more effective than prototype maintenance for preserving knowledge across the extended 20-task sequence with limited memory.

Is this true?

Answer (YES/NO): NO